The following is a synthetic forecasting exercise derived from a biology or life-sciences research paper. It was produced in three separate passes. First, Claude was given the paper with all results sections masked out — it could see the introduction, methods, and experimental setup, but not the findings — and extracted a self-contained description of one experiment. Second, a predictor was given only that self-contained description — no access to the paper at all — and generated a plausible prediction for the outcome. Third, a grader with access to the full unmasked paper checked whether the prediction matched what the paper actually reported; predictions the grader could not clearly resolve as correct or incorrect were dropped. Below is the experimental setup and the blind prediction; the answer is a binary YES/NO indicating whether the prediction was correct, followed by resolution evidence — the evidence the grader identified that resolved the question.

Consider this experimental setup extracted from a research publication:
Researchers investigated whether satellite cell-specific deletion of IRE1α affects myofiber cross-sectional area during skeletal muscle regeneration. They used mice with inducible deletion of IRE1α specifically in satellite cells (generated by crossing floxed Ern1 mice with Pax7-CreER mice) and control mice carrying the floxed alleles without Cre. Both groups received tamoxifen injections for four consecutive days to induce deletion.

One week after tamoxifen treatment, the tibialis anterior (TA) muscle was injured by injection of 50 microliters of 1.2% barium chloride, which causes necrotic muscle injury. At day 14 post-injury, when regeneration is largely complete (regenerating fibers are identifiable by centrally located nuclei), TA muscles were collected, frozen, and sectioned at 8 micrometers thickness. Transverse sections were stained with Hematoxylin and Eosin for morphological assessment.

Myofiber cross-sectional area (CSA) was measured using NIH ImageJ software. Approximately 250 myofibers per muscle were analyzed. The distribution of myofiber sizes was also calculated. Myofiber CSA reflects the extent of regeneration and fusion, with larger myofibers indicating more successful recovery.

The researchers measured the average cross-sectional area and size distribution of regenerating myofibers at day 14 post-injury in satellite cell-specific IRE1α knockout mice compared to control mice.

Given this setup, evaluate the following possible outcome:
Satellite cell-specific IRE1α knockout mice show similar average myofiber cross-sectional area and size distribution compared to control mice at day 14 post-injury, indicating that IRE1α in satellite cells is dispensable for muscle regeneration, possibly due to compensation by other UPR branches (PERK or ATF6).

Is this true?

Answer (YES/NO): NO